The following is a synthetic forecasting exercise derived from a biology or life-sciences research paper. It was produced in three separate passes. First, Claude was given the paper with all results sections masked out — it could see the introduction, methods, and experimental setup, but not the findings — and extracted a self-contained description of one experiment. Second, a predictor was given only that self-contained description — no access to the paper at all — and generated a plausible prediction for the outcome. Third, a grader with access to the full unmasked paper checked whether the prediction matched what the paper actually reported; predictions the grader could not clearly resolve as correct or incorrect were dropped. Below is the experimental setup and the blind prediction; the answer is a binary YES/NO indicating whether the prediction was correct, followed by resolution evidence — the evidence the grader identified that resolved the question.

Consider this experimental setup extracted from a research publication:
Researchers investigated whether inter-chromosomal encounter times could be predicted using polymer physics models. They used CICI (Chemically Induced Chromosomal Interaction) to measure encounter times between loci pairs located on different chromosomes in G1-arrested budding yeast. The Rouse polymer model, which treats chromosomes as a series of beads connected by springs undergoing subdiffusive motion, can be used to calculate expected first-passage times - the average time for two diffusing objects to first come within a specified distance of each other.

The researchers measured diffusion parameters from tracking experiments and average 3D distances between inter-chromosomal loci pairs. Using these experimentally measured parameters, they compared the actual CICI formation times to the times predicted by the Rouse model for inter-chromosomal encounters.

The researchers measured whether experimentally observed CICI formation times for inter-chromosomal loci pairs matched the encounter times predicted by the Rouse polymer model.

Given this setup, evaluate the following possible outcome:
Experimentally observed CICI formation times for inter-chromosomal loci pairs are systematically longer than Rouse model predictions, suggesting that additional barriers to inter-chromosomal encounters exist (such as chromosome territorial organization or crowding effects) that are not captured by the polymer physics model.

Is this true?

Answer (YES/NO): NO